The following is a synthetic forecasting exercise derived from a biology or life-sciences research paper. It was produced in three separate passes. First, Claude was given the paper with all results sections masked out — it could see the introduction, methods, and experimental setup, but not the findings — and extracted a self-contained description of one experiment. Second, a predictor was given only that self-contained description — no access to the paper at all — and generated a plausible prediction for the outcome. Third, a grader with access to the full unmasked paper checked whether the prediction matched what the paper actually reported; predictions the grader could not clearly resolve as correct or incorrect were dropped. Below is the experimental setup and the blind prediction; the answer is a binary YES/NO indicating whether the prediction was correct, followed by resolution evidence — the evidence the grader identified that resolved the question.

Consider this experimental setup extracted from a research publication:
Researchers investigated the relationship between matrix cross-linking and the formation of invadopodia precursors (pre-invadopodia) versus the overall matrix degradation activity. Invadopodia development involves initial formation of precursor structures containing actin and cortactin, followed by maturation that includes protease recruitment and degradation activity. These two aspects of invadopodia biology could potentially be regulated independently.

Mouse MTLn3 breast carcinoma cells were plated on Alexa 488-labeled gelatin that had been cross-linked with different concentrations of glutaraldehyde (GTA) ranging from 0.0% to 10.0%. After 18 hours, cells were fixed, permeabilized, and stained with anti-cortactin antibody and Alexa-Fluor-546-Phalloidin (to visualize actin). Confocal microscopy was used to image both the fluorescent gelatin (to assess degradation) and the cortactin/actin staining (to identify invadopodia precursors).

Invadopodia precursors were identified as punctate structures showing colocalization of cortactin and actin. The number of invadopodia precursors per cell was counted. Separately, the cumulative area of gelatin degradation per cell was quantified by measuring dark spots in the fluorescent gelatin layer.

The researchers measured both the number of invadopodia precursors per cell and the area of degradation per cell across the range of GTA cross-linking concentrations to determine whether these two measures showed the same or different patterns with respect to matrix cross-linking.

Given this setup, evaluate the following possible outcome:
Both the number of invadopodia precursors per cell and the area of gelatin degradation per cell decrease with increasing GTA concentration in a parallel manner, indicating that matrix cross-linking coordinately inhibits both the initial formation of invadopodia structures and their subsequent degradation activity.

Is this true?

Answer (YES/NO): NO